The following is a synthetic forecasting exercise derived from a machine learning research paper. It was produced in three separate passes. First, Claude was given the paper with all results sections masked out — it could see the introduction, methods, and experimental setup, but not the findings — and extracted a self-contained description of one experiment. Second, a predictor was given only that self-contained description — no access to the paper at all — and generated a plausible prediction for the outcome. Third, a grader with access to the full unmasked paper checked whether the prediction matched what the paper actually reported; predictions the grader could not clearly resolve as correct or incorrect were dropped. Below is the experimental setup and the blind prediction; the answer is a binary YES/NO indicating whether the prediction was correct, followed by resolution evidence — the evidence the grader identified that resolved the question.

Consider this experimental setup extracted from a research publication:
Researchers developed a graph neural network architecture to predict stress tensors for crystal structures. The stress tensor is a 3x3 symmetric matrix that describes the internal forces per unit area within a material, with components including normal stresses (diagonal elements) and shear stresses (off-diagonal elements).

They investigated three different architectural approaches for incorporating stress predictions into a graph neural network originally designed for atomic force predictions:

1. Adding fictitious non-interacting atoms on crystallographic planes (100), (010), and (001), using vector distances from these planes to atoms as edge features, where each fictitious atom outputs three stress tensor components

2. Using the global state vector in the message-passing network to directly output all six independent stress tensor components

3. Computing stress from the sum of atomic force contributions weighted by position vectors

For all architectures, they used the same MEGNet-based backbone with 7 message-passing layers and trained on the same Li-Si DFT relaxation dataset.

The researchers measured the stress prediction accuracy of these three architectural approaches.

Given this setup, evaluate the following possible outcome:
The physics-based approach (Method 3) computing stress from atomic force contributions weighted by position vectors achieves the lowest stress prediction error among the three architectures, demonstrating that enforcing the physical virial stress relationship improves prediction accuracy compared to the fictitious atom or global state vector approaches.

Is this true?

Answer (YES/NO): NO